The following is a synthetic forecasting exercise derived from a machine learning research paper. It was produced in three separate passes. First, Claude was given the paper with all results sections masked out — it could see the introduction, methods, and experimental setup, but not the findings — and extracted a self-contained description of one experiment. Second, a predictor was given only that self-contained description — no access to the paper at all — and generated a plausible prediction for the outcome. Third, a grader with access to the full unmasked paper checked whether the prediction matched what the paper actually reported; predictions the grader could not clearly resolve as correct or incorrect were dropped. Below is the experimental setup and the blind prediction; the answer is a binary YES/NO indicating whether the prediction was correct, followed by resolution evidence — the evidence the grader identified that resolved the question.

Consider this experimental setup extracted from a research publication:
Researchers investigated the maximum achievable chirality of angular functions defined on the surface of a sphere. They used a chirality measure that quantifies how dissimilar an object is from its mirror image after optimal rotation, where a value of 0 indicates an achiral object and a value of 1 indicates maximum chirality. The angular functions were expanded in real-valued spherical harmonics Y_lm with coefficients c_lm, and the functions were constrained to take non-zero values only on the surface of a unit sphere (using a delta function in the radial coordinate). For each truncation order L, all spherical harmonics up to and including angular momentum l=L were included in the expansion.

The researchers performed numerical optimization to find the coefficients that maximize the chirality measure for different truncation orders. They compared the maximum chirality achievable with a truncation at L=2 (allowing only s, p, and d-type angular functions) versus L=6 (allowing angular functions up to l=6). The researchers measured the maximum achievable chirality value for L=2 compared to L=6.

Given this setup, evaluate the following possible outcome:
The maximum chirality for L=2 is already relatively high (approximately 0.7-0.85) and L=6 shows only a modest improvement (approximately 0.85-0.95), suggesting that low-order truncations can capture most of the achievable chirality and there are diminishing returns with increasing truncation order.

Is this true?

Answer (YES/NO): NO